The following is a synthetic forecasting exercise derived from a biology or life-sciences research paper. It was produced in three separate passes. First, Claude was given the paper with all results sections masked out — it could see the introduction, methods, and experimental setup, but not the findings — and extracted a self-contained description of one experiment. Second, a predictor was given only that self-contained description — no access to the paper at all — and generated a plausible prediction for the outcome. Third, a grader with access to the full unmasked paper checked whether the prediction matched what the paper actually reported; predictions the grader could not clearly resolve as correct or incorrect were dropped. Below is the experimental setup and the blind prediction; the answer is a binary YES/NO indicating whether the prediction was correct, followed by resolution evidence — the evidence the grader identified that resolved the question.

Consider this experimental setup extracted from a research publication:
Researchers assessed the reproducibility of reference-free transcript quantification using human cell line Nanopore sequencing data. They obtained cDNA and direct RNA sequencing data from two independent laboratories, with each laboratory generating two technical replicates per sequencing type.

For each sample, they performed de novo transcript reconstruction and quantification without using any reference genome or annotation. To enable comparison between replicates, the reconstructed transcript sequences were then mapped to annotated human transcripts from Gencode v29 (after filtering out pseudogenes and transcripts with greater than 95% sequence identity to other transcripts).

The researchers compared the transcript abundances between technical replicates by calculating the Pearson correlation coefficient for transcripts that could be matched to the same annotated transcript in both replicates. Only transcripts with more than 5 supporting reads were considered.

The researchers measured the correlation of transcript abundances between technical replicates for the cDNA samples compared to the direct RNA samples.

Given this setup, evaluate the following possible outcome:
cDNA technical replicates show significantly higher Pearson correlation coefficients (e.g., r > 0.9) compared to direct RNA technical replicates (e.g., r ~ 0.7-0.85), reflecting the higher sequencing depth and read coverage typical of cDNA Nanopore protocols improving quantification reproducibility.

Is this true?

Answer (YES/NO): NO